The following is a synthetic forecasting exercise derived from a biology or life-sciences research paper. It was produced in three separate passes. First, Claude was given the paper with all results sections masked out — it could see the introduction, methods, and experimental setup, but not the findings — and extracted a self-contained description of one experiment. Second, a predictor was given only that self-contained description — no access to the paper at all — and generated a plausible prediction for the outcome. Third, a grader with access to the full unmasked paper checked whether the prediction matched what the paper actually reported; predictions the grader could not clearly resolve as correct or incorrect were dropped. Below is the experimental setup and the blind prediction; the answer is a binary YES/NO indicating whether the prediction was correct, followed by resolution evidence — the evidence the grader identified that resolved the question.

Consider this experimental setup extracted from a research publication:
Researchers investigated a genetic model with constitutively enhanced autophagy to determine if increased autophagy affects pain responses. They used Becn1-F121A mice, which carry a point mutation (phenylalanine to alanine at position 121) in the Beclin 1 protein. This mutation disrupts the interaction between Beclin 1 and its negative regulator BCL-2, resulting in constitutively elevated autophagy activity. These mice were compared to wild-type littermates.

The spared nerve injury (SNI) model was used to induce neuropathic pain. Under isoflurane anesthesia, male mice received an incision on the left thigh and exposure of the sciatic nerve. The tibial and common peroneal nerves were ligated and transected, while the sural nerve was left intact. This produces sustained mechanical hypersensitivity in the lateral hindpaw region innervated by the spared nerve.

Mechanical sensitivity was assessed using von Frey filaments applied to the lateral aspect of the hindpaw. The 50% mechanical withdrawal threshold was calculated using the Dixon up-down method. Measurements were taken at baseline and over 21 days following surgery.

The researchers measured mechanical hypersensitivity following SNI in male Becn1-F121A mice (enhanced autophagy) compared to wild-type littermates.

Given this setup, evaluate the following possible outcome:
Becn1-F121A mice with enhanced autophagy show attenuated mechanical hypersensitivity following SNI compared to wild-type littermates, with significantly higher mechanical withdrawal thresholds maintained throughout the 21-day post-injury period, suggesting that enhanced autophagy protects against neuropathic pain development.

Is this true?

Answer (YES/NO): NO